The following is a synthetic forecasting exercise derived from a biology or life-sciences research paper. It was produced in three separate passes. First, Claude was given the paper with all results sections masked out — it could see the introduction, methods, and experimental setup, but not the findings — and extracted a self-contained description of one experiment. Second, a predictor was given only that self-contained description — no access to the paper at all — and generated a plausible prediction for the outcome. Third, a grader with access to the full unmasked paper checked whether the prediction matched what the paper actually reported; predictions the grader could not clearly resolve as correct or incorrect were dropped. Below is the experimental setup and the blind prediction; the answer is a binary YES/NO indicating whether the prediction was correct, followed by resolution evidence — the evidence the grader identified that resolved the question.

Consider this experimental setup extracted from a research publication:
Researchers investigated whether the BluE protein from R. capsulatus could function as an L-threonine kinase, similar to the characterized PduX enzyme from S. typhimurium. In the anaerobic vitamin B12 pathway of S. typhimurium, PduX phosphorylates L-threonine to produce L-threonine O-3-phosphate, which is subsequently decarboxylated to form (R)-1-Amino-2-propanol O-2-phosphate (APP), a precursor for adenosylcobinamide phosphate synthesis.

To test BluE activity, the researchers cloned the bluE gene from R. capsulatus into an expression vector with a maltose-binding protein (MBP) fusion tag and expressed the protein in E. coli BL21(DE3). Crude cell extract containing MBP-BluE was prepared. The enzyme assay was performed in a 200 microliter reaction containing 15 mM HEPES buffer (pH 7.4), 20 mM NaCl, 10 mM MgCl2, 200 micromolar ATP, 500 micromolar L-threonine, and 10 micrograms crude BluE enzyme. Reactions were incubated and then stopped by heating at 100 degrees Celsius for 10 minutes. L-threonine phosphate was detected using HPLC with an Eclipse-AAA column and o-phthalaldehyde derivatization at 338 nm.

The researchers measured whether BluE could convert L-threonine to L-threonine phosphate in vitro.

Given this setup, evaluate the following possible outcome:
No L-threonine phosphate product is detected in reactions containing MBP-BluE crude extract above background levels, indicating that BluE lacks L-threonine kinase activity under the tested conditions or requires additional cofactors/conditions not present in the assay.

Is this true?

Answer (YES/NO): NO